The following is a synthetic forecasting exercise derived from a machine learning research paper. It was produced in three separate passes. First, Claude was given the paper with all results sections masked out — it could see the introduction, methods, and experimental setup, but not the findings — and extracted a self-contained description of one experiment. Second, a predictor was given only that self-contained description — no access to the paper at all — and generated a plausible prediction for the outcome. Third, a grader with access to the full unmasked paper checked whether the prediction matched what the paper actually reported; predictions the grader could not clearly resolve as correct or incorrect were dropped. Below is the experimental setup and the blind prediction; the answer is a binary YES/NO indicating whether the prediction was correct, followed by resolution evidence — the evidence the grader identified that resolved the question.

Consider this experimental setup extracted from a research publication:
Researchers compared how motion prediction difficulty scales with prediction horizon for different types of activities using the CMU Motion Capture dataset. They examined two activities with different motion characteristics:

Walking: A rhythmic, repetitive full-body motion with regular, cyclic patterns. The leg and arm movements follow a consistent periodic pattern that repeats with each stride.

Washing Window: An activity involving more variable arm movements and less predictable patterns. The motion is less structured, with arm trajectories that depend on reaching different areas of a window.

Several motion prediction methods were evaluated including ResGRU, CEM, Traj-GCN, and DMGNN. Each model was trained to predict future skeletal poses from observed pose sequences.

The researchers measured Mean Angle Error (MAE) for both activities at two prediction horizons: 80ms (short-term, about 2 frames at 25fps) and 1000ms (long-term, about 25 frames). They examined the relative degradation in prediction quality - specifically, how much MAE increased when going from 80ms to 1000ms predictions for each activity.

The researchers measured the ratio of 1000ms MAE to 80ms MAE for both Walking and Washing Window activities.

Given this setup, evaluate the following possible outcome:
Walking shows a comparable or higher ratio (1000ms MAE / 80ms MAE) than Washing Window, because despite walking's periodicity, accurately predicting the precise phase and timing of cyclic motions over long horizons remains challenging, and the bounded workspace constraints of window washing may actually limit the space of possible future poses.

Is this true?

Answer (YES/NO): NO